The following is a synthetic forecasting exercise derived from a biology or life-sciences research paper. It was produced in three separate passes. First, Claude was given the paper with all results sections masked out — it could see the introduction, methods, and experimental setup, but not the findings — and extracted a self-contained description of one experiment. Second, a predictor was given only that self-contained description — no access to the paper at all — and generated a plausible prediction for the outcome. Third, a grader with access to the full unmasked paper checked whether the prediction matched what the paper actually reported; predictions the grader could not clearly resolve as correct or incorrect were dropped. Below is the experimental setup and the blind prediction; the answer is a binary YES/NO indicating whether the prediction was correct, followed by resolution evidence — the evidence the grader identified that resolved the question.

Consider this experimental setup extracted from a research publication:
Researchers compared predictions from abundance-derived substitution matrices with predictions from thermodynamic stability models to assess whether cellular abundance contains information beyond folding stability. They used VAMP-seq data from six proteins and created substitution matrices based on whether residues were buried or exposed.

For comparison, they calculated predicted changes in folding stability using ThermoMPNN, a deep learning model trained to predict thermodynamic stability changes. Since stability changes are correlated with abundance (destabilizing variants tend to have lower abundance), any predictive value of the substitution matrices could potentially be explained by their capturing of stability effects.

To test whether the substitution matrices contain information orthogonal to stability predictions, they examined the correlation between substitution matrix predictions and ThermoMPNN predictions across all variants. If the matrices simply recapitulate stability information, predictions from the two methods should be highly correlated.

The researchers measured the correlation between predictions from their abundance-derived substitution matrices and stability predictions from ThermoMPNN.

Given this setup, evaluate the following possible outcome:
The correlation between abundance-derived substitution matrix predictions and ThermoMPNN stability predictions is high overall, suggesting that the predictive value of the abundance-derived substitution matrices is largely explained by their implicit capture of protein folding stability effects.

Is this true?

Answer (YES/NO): NO